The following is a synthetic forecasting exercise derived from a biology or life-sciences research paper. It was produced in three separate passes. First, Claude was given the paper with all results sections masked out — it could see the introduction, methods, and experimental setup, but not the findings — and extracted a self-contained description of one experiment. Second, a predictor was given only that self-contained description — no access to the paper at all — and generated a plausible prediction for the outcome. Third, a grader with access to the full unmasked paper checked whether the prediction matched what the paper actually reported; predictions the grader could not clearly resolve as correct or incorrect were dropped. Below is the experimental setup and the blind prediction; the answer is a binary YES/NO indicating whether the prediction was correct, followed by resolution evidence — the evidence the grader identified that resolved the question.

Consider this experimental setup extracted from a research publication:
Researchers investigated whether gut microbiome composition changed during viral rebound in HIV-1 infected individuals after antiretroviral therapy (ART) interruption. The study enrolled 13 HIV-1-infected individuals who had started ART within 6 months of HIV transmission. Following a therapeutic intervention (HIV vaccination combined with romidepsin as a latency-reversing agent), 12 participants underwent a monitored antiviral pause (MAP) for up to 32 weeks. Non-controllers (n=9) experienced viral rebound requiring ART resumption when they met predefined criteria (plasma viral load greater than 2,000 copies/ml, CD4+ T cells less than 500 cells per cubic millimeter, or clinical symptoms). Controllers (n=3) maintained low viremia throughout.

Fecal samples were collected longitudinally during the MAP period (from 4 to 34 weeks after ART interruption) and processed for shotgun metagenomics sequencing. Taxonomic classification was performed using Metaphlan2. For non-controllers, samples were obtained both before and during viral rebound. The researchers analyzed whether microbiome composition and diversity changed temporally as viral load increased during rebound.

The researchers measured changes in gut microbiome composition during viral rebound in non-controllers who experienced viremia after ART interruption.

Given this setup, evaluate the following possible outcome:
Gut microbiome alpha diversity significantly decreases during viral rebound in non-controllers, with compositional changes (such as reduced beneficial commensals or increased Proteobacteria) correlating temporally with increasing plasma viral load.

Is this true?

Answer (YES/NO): NO